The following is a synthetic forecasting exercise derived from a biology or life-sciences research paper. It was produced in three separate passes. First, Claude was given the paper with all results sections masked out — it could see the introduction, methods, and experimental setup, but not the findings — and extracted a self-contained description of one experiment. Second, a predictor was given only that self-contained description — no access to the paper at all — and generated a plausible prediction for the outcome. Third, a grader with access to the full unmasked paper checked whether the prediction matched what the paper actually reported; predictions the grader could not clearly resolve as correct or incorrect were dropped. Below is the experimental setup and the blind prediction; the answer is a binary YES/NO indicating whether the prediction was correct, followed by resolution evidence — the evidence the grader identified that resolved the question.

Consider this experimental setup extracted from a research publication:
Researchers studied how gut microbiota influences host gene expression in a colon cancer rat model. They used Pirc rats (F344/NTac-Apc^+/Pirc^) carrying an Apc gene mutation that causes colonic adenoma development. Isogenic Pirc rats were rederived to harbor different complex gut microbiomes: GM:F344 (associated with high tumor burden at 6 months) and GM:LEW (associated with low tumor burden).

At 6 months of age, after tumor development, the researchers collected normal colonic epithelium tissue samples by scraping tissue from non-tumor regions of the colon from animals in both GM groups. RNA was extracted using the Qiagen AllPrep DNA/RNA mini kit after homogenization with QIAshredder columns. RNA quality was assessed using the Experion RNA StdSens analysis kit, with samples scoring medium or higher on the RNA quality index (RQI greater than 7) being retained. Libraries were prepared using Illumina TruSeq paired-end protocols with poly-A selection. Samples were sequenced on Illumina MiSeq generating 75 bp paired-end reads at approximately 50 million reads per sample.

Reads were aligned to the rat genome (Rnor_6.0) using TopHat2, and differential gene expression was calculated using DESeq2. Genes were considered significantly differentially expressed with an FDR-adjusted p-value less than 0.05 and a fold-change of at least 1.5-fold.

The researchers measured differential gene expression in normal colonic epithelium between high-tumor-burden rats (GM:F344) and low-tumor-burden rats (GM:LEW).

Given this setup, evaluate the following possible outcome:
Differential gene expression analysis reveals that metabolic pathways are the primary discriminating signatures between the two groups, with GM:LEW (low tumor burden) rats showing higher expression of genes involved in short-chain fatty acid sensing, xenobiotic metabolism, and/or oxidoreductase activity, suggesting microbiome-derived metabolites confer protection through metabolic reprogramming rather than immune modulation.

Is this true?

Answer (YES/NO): NO